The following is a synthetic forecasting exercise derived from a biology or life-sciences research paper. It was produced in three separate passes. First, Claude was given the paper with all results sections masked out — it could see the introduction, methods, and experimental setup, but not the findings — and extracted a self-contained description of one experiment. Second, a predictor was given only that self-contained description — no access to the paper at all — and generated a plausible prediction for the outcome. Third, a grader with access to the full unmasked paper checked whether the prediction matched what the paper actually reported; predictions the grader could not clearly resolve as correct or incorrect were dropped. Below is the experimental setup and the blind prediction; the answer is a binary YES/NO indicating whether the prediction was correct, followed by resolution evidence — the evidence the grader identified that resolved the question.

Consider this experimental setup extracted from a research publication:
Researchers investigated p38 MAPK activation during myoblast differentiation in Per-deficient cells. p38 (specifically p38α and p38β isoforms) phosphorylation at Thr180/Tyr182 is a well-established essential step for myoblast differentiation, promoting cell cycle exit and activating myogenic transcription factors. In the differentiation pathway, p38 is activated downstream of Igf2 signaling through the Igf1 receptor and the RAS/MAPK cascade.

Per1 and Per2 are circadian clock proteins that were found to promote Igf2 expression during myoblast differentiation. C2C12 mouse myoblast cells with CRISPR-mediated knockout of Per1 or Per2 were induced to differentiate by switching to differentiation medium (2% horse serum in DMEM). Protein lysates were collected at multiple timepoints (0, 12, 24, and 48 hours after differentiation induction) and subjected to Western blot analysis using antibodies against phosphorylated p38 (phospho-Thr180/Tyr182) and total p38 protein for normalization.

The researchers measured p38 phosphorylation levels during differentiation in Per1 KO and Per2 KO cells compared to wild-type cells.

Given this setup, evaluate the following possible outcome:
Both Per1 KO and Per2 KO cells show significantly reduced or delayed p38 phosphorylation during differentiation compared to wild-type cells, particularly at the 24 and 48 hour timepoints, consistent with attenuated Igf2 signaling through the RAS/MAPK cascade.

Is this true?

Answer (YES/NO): YES